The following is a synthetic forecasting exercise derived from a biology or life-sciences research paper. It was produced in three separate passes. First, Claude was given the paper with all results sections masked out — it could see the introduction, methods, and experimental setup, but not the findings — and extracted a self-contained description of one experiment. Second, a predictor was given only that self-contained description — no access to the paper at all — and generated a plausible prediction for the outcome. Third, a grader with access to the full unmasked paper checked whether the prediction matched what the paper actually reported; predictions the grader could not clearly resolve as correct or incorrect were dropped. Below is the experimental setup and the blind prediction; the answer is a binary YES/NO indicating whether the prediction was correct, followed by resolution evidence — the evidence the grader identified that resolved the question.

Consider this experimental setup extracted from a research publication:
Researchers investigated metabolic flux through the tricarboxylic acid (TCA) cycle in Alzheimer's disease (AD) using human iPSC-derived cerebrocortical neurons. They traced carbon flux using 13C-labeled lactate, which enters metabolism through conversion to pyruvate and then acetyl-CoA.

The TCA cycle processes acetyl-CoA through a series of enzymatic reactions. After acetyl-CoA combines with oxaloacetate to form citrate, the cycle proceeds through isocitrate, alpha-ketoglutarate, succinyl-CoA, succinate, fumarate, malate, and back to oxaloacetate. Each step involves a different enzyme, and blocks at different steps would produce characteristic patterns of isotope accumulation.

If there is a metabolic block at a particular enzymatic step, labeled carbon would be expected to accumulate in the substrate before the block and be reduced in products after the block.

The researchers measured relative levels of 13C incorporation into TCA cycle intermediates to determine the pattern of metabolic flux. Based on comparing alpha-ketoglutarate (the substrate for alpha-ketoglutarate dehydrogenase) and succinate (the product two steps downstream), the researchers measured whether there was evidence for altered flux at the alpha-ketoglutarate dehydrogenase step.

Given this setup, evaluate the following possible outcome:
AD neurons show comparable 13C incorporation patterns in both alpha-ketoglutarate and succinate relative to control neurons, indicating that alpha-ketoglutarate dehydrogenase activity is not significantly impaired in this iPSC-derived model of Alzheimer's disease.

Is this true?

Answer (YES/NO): NO